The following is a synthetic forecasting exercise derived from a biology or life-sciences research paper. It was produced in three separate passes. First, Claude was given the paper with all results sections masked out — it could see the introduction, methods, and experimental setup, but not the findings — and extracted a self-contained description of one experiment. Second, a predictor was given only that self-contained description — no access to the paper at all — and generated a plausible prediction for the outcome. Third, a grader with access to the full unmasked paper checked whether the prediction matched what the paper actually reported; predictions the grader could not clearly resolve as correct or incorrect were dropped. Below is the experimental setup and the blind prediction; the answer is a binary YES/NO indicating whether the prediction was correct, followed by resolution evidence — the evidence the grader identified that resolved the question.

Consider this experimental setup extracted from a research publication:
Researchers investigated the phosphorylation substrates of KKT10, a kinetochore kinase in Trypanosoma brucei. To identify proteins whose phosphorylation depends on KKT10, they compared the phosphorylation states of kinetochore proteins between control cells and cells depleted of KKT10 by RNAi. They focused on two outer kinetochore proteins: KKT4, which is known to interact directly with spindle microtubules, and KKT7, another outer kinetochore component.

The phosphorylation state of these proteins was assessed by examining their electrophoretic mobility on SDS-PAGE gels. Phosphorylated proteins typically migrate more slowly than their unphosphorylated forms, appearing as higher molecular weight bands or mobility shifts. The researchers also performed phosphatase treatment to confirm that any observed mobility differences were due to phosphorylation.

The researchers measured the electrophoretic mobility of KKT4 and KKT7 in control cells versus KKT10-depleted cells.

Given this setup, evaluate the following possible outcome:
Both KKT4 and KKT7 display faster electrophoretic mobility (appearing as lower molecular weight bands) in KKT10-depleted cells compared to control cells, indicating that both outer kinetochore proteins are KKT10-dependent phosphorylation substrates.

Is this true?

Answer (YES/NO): YES